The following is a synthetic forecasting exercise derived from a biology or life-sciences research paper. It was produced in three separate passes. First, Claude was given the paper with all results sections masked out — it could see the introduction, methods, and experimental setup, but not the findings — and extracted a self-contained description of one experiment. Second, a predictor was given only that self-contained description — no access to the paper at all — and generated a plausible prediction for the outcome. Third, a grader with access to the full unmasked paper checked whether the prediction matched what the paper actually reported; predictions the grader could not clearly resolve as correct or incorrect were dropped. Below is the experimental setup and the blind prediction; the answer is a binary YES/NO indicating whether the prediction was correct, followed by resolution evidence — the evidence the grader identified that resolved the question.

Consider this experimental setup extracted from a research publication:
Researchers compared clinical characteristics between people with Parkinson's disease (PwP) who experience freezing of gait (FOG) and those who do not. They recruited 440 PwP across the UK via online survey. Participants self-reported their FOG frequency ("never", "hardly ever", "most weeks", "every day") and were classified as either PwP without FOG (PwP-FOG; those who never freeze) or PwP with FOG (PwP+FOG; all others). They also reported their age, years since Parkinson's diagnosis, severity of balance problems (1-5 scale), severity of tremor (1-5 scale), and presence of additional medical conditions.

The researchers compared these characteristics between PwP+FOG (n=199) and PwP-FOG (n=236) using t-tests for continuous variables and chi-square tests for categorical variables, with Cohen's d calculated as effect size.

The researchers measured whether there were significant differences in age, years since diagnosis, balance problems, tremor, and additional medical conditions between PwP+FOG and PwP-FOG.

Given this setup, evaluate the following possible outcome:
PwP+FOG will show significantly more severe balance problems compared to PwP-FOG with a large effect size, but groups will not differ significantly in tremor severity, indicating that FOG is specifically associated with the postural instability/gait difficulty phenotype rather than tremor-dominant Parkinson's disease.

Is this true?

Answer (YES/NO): YES